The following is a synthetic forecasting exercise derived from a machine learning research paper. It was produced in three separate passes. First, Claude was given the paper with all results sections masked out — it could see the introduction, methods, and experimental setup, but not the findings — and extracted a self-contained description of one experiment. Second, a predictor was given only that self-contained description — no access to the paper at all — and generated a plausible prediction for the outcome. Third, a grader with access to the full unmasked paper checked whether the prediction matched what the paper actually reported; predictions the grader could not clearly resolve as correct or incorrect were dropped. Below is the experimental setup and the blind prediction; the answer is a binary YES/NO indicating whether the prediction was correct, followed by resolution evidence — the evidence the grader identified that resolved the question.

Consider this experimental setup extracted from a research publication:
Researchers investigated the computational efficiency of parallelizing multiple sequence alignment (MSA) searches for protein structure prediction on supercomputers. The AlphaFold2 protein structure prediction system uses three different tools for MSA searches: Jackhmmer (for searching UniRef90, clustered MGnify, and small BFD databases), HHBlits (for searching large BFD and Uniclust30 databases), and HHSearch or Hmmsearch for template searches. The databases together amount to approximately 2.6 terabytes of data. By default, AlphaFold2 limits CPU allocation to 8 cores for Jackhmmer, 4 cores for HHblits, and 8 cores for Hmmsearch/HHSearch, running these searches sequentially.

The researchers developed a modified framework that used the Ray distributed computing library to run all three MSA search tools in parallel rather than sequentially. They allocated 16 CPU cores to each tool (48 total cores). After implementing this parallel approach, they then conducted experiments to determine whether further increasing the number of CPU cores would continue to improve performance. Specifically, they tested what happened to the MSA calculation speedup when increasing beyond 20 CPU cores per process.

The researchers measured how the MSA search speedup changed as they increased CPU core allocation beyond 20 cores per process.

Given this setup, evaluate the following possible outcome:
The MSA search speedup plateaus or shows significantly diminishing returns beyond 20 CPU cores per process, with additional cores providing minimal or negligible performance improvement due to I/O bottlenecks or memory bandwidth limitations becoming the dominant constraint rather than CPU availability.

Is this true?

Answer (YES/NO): YES